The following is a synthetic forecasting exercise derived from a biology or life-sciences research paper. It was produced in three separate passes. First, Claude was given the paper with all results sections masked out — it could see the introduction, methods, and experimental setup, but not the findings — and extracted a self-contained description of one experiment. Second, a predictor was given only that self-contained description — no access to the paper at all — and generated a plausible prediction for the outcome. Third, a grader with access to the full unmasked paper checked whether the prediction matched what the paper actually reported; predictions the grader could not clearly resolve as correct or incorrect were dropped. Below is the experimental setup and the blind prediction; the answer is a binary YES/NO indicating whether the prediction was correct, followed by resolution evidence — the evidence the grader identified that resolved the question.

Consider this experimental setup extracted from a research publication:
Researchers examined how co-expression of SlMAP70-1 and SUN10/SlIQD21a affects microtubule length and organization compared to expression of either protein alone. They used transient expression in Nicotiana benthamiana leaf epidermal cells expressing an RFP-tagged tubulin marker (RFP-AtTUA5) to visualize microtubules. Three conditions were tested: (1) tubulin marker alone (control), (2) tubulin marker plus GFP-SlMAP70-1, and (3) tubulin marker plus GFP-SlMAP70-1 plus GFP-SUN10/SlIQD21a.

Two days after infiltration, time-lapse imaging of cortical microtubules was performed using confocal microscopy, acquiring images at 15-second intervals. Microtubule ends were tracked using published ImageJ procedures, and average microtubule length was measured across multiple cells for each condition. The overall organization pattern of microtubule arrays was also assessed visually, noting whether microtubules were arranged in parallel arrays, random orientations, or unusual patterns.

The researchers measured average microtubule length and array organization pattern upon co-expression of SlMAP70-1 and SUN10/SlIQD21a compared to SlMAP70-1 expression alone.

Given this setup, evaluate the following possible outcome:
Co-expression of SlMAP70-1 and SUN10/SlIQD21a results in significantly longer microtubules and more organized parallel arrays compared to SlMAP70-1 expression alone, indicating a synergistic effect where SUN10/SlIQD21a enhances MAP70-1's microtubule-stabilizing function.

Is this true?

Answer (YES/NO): NO